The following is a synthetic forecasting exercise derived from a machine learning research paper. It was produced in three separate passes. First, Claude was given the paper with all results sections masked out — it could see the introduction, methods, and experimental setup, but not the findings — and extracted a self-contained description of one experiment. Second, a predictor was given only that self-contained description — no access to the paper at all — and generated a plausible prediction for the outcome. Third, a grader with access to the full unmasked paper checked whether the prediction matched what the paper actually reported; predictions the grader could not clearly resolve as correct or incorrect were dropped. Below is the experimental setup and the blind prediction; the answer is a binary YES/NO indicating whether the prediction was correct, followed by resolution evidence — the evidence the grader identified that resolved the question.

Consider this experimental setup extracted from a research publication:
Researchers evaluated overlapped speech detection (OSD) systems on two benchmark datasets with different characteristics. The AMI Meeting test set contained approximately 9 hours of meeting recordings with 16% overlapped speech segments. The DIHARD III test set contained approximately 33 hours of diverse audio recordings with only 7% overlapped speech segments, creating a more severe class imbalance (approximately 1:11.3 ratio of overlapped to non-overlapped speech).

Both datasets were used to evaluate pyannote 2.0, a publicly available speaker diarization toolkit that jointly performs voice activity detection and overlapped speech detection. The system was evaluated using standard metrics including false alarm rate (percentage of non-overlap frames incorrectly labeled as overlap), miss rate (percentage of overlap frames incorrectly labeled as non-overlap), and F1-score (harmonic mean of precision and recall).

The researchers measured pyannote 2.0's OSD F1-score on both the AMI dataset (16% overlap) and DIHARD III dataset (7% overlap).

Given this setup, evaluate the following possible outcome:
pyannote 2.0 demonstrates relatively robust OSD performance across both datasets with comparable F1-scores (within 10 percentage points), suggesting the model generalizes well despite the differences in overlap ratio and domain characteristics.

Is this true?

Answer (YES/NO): NO